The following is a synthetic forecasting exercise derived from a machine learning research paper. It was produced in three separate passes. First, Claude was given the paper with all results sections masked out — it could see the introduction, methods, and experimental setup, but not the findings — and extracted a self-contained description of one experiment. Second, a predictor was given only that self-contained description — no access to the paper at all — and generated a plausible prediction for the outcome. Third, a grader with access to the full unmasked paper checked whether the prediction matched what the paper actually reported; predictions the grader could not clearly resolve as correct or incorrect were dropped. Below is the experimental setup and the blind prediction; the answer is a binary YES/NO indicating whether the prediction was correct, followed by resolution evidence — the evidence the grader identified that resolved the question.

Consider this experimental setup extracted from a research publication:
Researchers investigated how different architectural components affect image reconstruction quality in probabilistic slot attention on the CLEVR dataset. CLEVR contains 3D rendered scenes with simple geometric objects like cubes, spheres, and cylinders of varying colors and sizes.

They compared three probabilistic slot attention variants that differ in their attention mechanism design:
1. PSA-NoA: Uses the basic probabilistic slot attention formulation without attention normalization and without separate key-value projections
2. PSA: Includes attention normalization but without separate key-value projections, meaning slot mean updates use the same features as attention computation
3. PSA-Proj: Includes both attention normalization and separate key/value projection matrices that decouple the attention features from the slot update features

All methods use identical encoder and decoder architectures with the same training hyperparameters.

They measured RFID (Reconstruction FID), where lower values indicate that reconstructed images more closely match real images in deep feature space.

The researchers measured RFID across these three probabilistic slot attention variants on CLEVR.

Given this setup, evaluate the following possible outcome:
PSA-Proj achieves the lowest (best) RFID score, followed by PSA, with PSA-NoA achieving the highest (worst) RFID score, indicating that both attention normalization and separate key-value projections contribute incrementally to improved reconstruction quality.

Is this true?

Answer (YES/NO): YES